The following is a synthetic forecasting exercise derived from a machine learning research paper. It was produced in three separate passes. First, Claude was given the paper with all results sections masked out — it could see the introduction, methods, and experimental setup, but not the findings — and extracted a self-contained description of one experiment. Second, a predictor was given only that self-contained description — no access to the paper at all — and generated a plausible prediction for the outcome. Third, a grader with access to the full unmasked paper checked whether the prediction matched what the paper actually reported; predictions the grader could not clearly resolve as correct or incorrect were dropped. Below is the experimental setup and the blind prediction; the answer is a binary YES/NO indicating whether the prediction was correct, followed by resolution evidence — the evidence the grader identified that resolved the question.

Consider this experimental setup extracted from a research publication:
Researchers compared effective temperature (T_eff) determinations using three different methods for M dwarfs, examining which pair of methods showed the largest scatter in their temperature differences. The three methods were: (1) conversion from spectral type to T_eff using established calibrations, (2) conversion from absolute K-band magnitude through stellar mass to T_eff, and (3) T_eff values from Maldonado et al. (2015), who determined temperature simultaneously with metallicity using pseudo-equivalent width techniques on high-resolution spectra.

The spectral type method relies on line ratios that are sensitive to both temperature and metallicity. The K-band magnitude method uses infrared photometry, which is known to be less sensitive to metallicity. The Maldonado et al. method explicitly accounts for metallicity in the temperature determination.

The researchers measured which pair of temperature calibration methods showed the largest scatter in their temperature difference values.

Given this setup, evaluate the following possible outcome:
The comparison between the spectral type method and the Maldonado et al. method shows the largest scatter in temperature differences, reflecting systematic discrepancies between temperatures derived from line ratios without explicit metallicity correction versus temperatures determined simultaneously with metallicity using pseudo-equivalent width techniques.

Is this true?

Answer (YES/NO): YES